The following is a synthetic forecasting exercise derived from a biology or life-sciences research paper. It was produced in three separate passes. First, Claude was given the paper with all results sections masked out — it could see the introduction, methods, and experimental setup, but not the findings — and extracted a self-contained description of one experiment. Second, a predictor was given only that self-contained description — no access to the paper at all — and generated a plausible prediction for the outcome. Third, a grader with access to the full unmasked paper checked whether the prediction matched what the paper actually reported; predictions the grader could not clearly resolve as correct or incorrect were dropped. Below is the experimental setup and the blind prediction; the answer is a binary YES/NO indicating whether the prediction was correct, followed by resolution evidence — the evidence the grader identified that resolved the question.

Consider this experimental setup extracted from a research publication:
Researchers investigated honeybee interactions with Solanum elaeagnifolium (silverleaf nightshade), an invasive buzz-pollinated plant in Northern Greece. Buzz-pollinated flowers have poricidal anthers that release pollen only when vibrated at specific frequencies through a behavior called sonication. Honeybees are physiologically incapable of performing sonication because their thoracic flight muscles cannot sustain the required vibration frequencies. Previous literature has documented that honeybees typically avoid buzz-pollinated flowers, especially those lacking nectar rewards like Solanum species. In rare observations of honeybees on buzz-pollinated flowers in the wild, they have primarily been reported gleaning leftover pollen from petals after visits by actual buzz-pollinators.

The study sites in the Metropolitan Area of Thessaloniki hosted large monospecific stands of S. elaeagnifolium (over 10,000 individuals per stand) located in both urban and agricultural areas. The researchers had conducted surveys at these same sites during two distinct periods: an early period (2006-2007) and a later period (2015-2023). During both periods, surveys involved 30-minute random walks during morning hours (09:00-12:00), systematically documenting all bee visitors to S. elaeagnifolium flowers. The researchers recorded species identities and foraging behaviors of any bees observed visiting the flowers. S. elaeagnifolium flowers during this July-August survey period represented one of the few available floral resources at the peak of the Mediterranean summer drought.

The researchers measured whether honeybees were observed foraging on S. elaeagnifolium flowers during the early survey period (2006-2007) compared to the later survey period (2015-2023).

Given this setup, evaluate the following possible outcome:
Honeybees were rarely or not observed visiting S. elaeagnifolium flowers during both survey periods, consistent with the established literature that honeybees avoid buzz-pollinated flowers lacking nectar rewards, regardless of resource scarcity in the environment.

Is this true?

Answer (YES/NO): NO